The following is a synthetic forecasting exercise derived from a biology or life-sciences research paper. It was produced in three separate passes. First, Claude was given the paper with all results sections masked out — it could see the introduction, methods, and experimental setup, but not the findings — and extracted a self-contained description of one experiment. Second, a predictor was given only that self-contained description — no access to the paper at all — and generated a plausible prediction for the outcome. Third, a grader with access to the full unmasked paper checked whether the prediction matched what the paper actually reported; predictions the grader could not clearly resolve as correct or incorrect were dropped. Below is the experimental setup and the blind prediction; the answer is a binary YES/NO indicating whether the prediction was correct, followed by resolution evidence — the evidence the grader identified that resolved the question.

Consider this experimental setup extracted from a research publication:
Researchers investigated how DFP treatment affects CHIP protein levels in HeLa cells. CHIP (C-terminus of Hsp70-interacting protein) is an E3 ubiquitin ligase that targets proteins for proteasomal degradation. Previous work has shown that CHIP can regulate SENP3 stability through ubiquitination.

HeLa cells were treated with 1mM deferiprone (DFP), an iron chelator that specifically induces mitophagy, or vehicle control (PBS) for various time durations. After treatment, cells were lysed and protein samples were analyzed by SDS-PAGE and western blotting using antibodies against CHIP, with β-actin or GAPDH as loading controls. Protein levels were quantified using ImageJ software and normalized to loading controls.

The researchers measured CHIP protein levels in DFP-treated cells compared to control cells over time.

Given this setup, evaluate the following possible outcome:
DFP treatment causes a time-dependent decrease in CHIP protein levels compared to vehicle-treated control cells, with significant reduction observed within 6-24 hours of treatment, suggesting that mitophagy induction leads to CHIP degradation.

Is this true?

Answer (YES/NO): YES